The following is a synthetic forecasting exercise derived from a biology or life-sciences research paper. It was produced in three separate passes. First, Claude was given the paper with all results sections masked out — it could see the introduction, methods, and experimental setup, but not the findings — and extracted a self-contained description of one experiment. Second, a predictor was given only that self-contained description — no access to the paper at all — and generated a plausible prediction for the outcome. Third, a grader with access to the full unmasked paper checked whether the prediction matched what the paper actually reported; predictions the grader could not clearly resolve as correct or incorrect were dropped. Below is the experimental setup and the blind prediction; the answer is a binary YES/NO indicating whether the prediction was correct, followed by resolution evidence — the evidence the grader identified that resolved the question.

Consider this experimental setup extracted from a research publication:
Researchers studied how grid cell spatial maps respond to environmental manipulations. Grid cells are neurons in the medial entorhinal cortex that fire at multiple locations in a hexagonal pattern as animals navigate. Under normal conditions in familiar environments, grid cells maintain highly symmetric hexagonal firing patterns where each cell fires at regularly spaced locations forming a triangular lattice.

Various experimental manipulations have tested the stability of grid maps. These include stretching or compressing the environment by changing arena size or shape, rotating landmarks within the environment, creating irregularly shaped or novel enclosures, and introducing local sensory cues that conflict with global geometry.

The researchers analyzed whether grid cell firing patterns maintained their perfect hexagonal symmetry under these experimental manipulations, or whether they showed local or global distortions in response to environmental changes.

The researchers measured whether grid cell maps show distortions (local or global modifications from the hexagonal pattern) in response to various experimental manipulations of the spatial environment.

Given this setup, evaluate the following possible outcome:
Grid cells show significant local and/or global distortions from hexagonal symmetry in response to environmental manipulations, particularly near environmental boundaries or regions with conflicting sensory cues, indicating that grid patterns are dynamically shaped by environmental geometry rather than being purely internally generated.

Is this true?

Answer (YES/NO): YES